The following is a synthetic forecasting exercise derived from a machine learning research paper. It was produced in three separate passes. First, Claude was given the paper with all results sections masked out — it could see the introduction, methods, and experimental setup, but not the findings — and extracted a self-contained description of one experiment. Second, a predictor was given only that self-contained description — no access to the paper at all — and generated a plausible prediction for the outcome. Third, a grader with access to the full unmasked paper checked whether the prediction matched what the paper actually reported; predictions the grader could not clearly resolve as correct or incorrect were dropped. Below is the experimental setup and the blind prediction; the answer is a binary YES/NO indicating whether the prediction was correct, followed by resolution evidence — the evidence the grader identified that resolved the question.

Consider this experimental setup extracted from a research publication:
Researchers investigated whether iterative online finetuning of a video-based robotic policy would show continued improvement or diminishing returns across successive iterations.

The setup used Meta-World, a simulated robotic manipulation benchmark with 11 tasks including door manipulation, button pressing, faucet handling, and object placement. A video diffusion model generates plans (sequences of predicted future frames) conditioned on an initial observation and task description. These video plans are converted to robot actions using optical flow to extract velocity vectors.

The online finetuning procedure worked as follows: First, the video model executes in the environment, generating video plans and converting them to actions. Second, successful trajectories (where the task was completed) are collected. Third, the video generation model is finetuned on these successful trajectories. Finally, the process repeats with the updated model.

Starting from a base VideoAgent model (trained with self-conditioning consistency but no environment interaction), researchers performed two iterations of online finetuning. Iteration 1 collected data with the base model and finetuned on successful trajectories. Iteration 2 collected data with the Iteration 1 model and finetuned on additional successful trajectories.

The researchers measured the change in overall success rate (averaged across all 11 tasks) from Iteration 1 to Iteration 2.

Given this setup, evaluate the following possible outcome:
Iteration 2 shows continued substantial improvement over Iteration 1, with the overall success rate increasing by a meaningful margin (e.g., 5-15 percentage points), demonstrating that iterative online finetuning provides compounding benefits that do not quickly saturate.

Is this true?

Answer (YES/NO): YES